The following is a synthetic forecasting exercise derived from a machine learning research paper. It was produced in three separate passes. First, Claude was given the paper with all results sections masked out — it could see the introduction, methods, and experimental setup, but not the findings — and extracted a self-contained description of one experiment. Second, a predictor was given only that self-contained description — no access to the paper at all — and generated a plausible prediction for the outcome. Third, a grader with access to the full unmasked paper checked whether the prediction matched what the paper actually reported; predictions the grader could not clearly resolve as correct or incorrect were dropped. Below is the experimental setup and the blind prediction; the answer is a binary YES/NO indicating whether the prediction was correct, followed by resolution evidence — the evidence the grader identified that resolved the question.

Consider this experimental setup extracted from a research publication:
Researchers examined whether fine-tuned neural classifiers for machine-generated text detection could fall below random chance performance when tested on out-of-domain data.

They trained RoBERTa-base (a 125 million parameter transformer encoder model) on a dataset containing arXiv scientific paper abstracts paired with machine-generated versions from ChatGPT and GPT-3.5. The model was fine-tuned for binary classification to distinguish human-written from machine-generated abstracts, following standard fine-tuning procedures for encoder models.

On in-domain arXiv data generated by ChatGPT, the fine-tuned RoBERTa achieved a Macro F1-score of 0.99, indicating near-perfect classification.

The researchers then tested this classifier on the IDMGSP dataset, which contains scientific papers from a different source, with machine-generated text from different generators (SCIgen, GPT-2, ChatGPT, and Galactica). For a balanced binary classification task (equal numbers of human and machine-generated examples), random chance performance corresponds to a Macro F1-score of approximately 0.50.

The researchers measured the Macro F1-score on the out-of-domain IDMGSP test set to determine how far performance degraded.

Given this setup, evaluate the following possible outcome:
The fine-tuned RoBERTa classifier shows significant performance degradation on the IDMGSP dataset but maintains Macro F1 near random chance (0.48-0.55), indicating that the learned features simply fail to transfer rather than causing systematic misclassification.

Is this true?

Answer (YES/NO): NO